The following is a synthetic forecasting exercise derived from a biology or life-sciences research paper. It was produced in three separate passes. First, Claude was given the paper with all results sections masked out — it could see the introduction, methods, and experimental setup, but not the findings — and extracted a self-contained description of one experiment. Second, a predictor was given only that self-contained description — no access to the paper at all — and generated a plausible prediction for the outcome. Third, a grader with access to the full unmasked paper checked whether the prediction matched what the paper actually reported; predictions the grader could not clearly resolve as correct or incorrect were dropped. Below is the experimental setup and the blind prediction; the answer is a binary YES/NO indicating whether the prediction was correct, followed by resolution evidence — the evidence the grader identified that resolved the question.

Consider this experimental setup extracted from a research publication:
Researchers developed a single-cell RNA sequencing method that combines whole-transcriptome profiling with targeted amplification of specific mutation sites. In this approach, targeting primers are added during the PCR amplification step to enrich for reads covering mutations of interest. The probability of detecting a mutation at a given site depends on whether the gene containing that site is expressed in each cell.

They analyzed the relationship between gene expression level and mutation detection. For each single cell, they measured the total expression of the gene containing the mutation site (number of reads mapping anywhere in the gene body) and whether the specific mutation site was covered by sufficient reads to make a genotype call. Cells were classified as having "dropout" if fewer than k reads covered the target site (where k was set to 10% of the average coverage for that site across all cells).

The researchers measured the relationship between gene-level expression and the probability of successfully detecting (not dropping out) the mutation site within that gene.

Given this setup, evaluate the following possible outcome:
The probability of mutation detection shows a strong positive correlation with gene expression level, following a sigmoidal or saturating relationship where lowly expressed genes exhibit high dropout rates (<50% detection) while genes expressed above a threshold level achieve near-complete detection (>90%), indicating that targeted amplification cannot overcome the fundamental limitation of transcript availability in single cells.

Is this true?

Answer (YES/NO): YES